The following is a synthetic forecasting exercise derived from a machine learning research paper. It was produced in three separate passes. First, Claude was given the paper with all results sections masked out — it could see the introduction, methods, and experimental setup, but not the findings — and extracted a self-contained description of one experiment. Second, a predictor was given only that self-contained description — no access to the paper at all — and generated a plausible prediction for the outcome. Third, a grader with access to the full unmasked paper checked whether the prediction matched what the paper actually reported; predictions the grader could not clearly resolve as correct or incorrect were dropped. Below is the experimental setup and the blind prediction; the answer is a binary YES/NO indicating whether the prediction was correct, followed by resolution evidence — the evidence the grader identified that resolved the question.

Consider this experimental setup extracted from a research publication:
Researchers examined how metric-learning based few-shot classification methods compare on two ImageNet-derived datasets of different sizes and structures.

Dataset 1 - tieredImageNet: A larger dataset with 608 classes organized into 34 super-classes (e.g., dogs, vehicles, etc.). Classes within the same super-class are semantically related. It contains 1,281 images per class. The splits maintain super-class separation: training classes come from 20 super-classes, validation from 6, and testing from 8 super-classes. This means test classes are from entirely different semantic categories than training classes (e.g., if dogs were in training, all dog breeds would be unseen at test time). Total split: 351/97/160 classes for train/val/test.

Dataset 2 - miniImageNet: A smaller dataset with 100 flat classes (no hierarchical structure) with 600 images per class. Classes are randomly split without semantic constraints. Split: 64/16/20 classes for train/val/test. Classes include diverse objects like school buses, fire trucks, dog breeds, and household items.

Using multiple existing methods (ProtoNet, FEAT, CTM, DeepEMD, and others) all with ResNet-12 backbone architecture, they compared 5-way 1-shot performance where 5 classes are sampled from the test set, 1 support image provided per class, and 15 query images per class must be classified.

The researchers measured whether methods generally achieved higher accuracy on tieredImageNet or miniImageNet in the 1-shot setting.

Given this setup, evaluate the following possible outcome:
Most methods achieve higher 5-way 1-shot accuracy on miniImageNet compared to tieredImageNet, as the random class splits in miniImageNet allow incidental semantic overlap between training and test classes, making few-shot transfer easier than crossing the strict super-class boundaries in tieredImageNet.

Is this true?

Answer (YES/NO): NO